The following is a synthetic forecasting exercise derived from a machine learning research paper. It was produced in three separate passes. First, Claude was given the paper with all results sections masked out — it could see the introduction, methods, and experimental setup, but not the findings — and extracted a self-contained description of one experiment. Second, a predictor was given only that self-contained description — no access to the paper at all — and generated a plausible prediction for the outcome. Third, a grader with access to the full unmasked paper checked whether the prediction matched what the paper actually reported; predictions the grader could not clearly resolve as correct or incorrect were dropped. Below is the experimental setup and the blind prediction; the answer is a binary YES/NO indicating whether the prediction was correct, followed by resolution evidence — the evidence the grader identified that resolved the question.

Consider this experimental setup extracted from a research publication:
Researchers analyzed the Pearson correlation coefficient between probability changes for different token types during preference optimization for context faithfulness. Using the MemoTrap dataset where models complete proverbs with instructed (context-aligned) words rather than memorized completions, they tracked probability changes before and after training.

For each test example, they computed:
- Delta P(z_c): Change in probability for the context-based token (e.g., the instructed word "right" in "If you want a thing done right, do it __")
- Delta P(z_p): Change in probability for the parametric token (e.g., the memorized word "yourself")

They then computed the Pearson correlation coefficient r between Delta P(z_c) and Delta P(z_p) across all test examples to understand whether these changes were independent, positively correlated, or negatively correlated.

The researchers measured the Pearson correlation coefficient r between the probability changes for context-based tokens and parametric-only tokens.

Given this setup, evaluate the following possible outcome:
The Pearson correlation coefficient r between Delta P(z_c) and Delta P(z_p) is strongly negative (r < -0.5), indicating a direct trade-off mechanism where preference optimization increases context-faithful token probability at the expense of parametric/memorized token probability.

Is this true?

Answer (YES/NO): YES